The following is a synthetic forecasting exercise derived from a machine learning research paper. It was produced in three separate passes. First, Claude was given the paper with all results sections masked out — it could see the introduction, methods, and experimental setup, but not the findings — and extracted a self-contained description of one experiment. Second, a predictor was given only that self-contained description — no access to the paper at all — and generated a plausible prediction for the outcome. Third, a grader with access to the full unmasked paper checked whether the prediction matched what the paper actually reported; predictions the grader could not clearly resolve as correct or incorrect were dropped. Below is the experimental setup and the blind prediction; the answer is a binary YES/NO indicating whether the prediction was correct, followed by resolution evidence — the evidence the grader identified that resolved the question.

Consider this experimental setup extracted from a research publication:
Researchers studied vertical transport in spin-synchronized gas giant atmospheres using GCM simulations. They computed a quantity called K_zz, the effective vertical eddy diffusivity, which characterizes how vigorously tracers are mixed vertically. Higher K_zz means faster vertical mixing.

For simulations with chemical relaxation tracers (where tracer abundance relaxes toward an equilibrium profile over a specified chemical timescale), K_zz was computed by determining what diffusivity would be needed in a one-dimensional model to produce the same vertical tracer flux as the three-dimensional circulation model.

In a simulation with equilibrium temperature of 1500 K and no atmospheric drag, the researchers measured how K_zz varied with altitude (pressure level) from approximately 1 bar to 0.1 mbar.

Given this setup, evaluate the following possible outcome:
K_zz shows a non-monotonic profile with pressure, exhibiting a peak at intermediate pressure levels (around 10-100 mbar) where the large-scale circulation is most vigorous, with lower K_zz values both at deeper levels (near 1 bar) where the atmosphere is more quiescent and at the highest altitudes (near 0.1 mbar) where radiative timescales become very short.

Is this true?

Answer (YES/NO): NO